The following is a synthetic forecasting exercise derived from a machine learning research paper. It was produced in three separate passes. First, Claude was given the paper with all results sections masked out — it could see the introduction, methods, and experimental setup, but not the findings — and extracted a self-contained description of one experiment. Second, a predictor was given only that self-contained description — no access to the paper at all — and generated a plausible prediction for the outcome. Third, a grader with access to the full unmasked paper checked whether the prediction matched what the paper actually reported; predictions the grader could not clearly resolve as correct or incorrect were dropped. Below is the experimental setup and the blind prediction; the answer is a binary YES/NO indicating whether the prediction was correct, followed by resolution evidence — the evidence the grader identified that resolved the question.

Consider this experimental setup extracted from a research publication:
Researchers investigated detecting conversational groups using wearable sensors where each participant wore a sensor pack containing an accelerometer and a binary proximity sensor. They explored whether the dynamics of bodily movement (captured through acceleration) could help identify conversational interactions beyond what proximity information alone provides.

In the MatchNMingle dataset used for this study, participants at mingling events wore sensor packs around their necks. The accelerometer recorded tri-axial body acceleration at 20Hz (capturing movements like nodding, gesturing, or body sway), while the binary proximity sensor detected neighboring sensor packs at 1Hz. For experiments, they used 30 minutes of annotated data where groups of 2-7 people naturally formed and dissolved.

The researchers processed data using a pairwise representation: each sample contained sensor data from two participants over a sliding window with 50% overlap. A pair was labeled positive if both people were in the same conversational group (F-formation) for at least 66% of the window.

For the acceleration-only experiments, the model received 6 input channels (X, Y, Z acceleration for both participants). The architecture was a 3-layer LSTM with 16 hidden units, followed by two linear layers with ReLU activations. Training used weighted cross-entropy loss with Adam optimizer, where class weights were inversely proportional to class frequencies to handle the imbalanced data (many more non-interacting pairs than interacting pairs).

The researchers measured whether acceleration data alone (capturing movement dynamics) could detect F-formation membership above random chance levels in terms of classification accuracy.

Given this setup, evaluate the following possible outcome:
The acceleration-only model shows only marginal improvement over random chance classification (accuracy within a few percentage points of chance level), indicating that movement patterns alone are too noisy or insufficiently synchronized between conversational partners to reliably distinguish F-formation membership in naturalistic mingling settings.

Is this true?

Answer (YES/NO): YES